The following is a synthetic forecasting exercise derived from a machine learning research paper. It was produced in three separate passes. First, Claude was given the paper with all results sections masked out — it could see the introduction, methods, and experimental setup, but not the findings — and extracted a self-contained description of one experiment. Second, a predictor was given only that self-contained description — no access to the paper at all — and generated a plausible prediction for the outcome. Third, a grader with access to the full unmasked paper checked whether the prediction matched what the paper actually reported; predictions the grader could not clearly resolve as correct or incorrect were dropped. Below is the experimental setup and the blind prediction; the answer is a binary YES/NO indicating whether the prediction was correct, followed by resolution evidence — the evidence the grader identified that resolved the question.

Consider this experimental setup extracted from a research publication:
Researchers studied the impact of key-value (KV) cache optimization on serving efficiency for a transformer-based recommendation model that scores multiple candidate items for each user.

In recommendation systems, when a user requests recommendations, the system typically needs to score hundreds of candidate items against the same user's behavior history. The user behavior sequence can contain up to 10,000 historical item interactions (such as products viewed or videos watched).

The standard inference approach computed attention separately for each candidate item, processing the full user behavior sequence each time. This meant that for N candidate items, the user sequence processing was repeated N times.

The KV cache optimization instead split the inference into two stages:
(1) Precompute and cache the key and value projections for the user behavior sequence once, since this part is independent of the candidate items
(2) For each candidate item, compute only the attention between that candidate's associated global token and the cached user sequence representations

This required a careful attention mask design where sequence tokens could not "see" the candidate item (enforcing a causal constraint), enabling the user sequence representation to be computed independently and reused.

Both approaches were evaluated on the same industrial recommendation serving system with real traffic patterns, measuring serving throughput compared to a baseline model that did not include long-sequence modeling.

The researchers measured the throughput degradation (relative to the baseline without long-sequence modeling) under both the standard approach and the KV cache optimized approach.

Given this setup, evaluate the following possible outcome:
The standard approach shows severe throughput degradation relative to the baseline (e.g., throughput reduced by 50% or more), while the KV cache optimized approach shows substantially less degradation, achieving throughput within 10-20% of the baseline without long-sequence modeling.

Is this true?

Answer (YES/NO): NO